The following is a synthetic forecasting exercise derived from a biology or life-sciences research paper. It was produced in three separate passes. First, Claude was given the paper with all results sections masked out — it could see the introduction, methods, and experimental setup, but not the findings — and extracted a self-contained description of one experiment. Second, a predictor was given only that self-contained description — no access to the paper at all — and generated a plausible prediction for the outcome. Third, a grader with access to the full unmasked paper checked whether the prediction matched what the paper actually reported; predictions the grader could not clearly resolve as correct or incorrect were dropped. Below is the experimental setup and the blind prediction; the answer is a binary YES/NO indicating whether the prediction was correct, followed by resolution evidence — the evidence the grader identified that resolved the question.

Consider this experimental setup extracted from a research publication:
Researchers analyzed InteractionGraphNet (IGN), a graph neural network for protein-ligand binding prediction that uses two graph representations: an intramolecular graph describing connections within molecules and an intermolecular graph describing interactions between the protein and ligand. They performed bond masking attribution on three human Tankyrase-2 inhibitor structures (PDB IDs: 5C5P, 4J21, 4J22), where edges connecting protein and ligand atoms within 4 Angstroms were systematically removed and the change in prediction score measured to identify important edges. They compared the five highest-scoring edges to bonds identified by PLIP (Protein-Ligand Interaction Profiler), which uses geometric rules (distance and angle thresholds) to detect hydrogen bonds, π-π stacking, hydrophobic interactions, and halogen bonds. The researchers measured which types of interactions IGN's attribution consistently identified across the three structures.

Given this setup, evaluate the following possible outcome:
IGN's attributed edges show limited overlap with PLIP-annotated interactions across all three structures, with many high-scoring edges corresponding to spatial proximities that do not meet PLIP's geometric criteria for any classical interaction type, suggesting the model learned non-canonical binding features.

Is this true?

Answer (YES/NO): NO